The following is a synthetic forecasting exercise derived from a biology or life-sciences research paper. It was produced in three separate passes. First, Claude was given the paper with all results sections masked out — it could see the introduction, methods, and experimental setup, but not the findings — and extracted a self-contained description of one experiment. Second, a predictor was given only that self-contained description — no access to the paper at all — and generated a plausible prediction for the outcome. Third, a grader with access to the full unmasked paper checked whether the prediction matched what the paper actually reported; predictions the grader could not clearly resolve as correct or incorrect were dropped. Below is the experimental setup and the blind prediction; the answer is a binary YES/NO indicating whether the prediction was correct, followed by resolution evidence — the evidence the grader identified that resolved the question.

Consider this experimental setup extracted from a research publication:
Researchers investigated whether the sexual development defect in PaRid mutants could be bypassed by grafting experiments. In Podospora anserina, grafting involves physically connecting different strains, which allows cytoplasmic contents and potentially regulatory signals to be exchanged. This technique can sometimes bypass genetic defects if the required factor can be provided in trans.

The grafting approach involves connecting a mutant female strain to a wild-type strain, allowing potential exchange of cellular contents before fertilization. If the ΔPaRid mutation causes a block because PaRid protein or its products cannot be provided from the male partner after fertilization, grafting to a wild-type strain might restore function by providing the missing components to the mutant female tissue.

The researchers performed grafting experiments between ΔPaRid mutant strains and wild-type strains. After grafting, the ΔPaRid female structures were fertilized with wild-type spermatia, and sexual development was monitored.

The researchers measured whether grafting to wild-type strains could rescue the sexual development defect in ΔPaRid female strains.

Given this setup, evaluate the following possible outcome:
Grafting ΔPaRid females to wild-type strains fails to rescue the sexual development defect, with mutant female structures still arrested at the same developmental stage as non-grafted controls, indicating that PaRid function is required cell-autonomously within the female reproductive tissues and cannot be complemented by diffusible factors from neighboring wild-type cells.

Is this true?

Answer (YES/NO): YES